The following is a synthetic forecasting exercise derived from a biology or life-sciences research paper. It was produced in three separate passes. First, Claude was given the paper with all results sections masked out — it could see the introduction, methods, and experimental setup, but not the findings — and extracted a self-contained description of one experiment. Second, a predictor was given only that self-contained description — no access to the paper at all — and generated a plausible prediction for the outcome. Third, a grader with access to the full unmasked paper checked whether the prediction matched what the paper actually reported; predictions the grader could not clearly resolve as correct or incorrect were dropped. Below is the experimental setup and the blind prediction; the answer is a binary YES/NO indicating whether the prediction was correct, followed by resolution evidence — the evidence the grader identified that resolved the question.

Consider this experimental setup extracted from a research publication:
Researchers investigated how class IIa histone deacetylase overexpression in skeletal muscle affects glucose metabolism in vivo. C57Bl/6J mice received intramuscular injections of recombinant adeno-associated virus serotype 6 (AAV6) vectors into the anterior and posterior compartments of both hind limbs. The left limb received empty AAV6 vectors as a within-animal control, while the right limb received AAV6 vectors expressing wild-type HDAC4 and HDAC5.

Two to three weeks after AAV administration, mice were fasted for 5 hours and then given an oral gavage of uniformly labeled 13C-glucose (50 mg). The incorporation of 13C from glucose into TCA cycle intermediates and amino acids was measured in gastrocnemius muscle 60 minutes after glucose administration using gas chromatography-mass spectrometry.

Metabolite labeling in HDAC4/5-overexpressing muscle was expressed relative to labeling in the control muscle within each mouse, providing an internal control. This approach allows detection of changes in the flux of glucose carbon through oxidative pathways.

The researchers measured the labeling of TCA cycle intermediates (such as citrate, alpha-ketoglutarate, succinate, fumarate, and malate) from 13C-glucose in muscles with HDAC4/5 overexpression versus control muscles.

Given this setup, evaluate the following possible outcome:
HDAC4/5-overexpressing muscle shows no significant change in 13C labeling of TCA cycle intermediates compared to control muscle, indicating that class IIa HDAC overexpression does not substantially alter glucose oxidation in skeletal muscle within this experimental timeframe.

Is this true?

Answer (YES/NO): NO